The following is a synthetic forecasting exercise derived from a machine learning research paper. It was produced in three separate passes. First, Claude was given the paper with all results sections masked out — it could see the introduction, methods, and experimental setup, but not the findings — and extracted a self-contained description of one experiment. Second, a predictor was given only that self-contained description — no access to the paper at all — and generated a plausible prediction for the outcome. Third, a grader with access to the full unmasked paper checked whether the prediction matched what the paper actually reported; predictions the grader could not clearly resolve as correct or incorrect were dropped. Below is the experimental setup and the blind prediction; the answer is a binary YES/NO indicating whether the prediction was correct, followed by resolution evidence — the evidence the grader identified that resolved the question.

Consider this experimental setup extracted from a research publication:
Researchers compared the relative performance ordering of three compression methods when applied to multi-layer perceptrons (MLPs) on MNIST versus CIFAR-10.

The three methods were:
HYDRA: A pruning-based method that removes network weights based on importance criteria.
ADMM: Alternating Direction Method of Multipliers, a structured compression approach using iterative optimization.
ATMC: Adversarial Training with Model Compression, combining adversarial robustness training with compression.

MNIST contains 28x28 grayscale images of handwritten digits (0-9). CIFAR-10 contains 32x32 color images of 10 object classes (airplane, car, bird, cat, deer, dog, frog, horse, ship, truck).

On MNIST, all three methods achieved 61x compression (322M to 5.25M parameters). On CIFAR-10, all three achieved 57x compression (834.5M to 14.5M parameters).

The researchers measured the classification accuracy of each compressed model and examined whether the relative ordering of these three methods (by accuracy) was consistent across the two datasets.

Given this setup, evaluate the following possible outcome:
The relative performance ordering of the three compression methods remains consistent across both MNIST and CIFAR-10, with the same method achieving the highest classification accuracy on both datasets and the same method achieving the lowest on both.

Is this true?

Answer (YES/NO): NO